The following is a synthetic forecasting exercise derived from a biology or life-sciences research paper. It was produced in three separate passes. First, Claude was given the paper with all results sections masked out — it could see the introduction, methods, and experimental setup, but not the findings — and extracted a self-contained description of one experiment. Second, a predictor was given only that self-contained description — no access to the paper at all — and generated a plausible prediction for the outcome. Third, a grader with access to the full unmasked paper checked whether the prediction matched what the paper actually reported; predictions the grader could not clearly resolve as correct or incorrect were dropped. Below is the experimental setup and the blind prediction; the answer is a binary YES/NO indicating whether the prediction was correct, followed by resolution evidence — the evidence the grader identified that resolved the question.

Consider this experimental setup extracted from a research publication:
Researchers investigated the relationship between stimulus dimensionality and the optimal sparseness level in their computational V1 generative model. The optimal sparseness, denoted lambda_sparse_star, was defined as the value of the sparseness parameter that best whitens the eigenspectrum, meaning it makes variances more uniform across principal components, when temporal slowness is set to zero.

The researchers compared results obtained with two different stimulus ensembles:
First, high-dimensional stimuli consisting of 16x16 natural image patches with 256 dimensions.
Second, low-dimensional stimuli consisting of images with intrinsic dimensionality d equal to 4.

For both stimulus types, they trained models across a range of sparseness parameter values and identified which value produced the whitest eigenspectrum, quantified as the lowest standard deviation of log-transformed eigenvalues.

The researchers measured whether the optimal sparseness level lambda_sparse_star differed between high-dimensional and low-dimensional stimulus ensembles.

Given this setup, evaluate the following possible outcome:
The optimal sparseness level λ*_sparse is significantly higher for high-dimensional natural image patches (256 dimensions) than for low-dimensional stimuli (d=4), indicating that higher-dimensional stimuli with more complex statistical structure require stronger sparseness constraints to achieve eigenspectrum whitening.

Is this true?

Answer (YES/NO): YES